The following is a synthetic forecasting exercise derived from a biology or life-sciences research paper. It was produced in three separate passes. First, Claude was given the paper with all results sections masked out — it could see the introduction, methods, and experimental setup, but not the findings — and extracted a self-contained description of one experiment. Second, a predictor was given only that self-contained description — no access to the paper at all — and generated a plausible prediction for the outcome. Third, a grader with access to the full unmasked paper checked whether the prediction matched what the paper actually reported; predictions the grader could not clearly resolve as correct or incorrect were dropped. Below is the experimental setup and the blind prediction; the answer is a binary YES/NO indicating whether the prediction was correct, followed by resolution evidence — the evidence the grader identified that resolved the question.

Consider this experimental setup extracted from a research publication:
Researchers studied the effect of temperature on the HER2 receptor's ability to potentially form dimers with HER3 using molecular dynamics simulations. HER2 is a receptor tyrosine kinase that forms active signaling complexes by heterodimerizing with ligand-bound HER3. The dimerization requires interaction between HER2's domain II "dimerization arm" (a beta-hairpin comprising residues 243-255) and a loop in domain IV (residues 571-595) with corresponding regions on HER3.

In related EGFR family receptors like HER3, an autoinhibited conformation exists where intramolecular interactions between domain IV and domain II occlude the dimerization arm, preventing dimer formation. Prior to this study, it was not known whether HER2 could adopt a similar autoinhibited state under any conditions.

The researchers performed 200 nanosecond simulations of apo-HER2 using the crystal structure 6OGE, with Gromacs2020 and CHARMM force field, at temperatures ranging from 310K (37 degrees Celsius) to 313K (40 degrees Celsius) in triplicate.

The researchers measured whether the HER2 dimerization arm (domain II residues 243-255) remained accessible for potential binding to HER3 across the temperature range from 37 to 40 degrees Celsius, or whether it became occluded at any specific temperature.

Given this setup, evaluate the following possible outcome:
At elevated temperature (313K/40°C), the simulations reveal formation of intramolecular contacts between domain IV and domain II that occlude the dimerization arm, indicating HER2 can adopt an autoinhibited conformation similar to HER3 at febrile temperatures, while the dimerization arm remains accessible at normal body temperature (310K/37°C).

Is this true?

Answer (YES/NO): YES